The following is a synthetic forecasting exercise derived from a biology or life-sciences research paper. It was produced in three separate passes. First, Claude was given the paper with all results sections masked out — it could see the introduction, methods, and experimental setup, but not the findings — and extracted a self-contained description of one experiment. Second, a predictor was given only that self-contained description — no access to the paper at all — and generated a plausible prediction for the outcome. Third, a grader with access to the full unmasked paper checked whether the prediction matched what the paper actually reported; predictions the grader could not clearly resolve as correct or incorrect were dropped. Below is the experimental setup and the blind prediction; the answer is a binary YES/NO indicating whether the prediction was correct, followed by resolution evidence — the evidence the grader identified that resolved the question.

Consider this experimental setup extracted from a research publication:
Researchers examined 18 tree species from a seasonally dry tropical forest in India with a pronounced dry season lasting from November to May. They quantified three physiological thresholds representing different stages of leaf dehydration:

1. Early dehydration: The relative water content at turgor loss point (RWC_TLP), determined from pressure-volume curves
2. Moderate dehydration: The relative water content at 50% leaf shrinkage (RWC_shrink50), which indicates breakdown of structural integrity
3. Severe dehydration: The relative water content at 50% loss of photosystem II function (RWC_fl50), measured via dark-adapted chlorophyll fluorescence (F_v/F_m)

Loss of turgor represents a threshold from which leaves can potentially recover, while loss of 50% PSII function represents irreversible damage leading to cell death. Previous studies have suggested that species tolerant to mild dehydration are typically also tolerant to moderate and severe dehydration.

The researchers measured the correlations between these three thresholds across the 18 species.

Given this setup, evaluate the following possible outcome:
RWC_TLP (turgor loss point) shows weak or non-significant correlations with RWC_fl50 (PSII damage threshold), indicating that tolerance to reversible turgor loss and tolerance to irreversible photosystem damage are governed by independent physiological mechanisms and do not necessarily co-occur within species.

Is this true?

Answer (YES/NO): YES